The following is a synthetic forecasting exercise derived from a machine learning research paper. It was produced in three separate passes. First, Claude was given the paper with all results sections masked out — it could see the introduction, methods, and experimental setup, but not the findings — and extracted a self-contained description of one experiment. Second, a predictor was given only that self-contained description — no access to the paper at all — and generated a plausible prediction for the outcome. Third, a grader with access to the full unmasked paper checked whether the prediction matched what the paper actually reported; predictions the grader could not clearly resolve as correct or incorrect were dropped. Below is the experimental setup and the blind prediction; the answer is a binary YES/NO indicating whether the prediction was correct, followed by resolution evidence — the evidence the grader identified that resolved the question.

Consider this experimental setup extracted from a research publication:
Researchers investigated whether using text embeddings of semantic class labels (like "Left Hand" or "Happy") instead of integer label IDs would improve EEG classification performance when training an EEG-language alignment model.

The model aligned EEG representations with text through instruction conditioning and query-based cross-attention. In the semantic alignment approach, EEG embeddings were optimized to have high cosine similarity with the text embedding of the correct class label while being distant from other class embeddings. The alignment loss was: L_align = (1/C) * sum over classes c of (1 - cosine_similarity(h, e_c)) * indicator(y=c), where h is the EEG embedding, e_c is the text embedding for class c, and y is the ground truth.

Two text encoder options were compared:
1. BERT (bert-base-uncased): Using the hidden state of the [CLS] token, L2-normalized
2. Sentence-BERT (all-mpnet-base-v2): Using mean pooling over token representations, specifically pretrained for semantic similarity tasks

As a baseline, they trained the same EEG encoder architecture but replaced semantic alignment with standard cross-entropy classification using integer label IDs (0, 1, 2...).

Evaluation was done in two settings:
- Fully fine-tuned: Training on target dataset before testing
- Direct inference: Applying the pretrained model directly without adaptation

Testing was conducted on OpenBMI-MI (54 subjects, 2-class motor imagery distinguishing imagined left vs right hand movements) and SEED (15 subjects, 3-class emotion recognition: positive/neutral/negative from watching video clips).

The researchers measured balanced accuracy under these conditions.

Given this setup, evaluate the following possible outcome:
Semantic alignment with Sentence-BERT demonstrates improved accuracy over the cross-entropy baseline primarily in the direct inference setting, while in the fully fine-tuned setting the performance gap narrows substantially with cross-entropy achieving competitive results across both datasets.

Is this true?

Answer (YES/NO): NO